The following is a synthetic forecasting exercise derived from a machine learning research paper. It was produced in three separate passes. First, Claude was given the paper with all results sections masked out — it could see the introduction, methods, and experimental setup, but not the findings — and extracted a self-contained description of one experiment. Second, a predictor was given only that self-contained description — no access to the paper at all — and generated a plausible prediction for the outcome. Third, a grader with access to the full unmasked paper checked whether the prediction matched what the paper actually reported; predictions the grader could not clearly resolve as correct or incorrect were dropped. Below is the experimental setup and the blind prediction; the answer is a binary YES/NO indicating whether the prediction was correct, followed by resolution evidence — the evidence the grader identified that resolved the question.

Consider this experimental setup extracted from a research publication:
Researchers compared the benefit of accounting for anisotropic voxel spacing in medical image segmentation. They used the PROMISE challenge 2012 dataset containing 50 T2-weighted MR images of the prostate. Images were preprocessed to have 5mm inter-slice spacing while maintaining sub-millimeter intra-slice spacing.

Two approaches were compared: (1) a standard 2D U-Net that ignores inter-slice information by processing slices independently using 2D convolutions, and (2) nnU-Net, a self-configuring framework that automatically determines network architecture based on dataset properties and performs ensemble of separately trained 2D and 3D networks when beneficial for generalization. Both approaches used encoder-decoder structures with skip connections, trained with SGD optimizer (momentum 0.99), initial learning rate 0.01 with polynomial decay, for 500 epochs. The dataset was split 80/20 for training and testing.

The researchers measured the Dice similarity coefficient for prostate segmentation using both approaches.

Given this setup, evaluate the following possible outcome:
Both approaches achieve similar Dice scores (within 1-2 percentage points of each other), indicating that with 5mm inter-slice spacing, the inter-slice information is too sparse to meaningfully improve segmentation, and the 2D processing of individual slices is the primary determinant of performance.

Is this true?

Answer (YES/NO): YES